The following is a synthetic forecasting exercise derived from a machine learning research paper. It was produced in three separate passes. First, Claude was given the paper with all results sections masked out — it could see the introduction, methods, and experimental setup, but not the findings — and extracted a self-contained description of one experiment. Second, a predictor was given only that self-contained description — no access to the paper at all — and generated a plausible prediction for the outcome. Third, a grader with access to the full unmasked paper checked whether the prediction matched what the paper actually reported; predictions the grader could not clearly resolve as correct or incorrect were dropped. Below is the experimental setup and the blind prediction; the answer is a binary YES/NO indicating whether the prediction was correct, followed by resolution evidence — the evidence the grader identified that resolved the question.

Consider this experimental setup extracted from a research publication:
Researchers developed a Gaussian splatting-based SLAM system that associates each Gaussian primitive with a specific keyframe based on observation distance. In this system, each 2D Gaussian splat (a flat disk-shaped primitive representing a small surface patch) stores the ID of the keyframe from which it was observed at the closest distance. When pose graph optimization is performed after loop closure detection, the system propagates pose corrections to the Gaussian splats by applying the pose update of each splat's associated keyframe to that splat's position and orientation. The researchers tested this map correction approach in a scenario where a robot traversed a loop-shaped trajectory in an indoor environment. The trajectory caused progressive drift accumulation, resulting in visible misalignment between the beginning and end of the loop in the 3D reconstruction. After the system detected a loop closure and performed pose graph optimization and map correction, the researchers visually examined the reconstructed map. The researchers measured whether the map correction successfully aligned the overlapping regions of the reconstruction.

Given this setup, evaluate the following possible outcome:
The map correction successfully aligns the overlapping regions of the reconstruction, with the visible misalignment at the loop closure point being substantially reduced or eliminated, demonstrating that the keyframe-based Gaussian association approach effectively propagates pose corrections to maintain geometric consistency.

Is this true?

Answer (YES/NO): YES